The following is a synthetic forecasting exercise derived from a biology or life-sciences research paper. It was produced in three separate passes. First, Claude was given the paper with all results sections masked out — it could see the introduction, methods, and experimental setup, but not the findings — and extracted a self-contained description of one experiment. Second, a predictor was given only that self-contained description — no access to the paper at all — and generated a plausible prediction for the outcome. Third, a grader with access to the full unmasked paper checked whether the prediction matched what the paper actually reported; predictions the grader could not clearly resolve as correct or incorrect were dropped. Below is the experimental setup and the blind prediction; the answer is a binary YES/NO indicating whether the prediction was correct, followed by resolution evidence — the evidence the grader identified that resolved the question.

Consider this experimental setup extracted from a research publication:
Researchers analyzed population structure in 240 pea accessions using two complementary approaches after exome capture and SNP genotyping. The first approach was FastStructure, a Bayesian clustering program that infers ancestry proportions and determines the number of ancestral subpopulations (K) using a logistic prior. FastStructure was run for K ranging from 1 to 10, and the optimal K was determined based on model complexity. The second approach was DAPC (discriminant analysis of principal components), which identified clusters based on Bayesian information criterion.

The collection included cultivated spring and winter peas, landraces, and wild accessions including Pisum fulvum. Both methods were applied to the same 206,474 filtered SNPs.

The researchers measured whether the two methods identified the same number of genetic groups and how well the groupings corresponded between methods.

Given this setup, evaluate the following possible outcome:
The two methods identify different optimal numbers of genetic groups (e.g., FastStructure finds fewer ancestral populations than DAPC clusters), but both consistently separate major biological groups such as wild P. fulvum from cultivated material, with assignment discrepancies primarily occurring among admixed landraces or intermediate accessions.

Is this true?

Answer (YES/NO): NO